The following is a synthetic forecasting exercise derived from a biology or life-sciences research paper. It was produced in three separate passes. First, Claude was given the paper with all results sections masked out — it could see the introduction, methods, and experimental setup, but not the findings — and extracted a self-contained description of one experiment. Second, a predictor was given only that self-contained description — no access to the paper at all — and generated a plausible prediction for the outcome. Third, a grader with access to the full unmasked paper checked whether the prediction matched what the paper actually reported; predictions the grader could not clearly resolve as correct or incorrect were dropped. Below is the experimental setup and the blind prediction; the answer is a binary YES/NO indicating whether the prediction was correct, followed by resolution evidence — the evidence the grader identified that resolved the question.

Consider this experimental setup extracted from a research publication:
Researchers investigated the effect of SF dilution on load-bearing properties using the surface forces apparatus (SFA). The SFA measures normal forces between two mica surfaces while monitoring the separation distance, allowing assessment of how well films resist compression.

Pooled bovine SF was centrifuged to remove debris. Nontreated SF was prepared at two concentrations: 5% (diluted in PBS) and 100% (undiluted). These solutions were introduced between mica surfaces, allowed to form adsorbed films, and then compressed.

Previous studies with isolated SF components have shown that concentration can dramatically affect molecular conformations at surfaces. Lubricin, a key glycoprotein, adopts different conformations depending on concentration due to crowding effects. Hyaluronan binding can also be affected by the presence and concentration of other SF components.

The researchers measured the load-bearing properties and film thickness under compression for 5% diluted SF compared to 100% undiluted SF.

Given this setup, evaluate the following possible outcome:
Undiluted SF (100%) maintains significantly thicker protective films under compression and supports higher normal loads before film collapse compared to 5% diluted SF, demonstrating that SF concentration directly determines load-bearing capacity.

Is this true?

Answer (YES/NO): NO